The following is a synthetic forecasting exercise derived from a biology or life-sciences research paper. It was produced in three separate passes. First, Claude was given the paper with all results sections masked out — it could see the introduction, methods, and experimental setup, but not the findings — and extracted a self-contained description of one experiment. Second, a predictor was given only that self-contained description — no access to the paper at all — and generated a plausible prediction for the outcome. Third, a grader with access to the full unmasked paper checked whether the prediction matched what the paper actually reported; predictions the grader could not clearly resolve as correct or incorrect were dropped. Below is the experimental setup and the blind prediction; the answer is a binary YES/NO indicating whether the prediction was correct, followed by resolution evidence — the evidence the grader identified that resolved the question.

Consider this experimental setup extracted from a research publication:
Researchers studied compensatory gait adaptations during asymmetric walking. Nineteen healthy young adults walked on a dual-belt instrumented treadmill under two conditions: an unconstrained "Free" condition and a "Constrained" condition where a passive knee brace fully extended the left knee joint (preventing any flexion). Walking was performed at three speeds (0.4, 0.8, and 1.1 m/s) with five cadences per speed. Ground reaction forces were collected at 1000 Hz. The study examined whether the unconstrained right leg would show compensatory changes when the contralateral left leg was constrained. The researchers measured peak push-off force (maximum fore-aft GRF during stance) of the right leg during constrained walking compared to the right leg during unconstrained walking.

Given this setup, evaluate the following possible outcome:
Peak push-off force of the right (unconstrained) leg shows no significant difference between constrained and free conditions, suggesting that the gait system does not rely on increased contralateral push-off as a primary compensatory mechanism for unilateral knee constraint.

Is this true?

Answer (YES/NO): YES